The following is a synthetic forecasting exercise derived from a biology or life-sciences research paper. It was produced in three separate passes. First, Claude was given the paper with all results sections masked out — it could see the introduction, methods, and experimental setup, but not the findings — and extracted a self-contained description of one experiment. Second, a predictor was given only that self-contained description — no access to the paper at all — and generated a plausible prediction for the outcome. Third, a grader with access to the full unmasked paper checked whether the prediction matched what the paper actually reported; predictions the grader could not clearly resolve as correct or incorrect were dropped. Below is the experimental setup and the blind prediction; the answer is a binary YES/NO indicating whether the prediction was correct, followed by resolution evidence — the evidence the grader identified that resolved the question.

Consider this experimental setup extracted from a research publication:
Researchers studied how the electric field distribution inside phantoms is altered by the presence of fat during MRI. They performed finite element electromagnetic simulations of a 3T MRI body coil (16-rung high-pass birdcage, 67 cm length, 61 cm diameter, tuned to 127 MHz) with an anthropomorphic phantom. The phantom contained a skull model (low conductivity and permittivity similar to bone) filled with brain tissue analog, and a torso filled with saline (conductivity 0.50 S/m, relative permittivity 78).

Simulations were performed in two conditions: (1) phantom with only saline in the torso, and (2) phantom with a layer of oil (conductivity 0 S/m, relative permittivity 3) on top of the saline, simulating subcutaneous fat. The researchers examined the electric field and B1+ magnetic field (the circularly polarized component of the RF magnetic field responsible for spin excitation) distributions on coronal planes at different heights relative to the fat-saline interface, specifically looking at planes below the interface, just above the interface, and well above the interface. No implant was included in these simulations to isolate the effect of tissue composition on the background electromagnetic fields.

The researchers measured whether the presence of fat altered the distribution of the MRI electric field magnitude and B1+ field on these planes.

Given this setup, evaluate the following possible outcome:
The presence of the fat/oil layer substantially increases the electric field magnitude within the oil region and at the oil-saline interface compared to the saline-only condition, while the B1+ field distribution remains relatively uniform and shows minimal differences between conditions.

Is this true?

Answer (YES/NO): YES